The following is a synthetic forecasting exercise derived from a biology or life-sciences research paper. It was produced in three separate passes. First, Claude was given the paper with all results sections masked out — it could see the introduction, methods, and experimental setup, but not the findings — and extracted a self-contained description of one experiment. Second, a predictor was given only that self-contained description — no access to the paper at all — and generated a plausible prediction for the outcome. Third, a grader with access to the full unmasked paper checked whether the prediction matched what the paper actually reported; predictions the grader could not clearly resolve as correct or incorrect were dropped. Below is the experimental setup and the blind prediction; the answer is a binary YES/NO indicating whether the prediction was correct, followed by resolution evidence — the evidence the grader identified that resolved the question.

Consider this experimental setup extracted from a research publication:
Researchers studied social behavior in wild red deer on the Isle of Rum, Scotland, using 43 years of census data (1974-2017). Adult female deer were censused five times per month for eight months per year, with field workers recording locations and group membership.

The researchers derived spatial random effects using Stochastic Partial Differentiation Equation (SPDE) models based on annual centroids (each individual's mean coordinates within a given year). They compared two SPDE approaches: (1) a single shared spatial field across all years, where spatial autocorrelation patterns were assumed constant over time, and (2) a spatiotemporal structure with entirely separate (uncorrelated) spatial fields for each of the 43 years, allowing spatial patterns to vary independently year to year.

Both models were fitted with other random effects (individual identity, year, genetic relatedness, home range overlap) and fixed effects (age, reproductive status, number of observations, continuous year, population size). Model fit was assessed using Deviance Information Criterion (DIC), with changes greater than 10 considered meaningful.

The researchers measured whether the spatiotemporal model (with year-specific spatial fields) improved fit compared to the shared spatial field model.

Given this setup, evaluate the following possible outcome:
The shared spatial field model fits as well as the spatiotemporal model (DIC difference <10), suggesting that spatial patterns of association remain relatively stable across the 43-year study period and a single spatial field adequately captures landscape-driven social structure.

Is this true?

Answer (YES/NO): NO